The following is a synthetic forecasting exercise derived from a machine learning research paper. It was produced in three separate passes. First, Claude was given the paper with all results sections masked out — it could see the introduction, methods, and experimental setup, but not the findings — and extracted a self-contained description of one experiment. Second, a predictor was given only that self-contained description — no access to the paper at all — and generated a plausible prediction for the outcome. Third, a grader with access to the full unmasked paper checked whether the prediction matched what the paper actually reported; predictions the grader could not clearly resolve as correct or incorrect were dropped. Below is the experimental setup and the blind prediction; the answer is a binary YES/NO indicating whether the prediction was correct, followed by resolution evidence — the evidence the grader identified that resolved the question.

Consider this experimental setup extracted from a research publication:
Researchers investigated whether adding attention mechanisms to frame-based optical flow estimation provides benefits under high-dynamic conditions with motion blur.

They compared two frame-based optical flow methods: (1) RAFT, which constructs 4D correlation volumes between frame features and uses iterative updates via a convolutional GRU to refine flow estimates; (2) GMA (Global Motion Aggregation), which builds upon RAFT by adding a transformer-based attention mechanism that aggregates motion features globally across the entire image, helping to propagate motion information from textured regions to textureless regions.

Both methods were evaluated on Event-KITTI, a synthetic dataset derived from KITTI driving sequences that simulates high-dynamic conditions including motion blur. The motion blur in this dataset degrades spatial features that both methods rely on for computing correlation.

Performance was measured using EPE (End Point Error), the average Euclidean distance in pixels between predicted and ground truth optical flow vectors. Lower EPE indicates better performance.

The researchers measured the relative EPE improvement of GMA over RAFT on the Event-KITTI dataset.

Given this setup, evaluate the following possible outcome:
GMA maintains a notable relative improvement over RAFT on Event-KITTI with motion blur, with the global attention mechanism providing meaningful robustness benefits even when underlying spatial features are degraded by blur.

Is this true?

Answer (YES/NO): YES